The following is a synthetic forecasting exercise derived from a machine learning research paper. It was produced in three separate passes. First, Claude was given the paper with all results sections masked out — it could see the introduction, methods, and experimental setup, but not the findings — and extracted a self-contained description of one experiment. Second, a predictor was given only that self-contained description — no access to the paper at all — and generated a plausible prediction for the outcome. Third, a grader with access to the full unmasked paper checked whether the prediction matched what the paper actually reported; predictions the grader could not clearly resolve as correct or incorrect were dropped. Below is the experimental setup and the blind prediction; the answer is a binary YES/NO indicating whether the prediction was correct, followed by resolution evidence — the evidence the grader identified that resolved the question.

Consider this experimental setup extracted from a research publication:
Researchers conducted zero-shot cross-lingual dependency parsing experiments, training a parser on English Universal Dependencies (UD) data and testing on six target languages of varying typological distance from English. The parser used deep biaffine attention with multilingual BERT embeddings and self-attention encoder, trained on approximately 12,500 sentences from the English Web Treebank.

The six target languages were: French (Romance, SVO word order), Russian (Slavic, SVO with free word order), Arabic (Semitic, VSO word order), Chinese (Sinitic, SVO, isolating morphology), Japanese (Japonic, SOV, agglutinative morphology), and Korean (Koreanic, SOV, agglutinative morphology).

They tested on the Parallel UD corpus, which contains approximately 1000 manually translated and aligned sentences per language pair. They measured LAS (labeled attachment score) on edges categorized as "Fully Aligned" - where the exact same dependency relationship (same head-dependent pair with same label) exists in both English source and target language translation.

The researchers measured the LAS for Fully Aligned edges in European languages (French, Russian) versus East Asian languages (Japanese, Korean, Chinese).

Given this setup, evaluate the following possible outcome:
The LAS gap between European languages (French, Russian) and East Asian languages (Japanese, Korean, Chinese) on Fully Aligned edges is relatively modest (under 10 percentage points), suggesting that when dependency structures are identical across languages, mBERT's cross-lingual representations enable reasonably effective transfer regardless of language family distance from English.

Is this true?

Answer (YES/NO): NO